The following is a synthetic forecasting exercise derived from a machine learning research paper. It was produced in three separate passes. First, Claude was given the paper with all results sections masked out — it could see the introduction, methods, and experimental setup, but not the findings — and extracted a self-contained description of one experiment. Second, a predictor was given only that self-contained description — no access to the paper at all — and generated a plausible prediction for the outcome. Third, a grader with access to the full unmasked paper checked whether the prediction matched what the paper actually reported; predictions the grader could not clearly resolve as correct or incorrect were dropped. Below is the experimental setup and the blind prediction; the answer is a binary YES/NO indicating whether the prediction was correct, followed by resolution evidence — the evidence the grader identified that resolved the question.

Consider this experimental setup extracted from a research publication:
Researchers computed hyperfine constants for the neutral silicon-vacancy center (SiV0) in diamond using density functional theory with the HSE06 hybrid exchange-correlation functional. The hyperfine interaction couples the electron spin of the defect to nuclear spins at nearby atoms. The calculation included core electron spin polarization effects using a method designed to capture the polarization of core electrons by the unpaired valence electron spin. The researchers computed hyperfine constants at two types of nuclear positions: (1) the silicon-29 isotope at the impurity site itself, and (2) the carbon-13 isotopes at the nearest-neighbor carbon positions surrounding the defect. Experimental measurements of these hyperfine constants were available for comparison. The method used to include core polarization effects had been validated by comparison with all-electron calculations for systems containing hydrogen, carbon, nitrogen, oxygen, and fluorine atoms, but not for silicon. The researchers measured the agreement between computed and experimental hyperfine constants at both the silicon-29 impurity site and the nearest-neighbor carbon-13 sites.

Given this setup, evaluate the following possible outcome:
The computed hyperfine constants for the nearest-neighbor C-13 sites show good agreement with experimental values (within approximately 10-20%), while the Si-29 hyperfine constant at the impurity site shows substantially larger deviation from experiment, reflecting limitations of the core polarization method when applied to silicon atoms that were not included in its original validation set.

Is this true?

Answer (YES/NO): NO